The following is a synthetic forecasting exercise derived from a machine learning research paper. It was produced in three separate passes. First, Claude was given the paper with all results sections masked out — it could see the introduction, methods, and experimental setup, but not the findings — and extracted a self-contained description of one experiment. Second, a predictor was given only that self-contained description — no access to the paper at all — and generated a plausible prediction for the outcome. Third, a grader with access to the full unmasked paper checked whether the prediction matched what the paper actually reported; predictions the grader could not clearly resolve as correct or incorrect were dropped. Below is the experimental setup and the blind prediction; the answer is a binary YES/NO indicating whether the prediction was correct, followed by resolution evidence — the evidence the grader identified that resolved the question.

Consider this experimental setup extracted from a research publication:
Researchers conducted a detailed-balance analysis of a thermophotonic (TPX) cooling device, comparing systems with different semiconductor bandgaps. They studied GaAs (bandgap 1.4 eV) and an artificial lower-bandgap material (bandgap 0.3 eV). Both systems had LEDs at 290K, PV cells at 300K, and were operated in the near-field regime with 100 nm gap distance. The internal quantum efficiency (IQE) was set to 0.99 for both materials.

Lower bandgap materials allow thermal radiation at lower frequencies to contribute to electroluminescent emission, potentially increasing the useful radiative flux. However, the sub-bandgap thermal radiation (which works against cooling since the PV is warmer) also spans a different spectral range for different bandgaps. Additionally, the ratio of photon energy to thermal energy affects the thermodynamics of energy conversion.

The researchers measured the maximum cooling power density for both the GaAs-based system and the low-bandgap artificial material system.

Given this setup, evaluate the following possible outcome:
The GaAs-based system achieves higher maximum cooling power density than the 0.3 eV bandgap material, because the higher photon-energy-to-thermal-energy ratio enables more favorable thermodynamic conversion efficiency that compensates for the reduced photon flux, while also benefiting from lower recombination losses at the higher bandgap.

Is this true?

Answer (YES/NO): YES